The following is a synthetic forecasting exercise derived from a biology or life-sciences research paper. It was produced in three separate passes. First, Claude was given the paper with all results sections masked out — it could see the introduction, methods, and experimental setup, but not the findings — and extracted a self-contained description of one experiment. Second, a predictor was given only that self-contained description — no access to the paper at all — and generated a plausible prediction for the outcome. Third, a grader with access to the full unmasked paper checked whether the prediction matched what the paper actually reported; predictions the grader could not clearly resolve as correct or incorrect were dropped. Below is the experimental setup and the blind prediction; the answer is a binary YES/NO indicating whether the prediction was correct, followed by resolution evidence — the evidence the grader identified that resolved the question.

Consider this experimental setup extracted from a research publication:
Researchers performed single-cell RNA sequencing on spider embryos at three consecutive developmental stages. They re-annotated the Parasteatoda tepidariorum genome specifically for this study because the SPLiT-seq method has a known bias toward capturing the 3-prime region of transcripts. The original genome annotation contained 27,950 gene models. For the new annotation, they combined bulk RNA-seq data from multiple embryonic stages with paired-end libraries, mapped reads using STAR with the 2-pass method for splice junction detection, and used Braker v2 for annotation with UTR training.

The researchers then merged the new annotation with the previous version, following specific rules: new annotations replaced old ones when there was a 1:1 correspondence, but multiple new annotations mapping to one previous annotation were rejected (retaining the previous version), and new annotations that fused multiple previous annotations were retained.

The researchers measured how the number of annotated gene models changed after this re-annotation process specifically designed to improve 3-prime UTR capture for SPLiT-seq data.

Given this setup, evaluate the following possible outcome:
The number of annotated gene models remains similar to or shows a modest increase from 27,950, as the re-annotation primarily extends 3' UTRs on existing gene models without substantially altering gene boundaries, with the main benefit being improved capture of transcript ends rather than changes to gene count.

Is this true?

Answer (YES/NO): NO